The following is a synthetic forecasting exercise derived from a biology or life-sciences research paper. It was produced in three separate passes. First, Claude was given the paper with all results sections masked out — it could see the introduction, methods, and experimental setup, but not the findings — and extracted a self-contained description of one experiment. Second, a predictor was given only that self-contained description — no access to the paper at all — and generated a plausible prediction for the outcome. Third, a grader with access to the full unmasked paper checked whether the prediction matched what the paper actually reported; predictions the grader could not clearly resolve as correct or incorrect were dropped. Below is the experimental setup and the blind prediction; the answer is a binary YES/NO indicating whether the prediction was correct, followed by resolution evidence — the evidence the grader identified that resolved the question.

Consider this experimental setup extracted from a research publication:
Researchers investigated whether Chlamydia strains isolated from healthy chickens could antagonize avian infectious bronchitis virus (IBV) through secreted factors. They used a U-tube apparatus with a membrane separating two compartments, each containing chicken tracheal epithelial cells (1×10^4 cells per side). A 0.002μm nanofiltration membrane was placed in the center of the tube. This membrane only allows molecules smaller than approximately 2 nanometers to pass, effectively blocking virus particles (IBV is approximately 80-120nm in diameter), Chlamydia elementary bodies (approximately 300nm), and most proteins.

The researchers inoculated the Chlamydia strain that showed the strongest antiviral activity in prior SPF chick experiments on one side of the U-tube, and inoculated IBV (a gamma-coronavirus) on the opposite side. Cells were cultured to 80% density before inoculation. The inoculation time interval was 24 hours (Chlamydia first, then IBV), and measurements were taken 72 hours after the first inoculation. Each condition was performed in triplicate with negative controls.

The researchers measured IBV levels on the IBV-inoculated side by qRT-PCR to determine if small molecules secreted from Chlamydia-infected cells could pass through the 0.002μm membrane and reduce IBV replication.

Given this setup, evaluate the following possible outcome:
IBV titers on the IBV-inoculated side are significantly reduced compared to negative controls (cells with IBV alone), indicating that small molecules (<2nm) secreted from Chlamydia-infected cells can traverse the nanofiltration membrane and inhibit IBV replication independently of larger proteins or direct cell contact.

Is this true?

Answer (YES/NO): NO